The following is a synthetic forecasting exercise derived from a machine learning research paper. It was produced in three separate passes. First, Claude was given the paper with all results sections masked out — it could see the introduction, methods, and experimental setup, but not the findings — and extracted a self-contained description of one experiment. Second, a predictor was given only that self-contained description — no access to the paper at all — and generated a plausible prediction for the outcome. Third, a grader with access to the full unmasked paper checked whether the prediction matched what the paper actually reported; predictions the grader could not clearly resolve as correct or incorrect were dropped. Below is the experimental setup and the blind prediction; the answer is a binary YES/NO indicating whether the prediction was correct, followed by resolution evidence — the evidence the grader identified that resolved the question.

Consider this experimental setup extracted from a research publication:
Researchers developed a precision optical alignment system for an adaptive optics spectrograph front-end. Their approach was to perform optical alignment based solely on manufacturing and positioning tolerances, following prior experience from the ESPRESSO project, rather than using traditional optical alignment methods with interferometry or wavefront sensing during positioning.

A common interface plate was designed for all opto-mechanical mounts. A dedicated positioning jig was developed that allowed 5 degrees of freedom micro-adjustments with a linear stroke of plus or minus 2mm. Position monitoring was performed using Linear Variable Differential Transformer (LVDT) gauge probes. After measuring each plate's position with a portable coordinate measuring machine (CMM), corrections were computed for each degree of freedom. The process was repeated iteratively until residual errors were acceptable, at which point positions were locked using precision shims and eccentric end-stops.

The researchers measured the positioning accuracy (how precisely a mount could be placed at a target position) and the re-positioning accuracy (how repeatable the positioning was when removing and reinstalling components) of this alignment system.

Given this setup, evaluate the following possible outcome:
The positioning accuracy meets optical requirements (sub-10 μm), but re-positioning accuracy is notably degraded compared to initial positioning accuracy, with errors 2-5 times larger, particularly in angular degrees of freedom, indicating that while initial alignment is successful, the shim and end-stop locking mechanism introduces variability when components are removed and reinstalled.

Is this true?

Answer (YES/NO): NO